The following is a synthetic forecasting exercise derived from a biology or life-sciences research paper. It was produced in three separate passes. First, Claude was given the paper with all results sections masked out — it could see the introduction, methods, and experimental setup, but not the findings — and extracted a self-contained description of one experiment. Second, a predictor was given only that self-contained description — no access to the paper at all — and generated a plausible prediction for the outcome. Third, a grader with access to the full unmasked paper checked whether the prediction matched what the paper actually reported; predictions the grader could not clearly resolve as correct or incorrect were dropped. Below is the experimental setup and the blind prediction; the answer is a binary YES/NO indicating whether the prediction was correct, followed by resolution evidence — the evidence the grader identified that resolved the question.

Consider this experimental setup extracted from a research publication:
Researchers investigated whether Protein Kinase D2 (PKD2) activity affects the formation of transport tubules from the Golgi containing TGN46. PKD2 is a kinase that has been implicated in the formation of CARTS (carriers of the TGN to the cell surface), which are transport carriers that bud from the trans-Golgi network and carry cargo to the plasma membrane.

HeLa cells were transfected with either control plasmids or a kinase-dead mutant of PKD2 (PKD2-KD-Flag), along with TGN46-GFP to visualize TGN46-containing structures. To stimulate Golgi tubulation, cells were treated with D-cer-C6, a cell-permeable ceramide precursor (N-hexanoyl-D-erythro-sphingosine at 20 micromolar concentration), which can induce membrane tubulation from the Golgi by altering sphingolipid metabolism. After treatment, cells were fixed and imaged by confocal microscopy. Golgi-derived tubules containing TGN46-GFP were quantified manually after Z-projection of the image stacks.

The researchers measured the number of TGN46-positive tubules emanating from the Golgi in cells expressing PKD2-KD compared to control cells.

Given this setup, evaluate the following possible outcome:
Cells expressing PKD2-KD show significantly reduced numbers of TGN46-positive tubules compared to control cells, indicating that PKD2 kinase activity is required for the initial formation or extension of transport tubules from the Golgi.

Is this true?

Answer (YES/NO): NO